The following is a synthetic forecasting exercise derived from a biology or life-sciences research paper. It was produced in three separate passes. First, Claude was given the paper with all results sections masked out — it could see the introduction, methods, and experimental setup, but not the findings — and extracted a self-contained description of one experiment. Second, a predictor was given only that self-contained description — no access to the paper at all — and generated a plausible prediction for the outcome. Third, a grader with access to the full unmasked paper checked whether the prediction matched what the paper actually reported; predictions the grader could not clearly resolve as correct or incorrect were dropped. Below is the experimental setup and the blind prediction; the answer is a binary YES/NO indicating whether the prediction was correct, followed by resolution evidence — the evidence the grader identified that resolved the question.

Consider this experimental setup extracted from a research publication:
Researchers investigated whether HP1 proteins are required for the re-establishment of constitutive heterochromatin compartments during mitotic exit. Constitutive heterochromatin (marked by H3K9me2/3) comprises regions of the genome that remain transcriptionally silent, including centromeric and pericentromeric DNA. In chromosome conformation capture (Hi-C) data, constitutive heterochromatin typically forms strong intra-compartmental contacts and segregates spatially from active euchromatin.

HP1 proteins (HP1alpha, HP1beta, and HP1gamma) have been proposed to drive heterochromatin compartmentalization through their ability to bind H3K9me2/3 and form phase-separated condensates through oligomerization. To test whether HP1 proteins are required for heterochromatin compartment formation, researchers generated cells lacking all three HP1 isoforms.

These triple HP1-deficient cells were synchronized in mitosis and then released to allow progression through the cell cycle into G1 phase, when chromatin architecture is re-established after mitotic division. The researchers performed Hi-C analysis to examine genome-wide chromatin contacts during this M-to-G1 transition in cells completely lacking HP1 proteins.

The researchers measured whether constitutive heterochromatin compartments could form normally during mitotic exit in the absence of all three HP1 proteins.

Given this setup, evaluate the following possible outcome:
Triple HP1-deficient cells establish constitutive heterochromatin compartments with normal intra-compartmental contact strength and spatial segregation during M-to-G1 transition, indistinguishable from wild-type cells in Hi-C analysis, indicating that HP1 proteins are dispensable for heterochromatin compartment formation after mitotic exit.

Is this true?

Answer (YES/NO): YES